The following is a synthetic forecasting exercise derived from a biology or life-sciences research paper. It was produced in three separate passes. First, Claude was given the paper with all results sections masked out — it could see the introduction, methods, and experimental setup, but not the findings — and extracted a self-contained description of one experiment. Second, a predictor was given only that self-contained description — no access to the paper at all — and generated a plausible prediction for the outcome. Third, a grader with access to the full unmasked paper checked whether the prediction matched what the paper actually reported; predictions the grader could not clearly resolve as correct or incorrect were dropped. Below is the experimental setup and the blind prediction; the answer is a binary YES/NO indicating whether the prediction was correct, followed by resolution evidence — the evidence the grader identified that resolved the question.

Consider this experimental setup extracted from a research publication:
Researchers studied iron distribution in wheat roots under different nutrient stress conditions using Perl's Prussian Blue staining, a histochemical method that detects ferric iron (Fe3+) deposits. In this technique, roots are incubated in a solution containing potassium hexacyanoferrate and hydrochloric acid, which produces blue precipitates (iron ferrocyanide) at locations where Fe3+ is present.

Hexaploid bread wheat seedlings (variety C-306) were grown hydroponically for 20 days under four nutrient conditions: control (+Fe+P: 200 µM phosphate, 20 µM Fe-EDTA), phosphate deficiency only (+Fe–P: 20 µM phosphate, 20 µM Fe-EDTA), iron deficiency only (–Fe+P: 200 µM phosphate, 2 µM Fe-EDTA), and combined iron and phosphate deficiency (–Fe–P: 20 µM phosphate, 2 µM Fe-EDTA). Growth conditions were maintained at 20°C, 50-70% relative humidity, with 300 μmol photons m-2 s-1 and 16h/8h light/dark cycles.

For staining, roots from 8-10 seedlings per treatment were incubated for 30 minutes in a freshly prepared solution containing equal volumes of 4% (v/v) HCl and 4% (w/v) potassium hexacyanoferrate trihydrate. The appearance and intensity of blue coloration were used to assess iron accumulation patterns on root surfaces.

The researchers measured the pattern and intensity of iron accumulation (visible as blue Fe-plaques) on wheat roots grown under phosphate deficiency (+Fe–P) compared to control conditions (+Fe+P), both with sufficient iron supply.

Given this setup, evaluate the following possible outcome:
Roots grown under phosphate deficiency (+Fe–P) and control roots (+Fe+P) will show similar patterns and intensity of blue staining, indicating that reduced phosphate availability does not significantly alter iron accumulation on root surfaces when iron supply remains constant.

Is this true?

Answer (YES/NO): NO